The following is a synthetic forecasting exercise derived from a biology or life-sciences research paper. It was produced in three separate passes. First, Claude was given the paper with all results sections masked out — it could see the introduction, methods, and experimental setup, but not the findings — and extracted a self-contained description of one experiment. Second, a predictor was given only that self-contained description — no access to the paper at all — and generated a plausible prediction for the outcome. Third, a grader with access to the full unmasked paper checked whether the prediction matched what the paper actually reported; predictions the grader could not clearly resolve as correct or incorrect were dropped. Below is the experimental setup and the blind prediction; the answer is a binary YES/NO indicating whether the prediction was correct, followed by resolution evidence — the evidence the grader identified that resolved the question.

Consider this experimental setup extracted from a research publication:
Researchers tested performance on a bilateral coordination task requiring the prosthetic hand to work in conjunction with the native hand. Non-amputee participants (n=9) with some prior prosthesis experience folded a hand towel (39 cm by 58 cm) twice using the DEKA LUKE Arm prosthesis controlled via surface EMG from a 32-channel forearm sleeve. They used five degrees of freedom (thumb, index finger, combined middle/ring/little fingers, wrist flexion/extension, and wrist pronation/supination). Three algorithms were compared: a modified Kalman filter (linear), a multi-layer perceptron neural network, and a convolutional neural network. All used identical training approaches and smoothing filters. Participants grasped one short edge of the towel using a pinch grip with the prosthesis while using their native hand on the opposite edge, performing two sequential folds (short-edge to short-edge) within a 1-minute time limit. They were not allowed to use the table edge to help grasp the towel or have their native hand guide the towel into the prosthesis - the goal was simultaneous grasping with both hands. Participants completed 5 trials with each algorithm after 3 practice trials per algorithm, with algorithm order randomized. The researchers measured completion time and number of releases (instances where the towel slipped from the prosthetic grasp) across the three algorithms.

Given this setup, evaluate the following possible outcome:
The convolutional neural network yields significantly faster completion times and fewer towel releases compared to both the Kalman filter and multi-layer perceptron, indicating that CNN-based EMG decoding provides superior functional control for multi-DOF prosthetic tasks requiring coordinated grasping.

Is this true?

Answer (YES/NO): NO